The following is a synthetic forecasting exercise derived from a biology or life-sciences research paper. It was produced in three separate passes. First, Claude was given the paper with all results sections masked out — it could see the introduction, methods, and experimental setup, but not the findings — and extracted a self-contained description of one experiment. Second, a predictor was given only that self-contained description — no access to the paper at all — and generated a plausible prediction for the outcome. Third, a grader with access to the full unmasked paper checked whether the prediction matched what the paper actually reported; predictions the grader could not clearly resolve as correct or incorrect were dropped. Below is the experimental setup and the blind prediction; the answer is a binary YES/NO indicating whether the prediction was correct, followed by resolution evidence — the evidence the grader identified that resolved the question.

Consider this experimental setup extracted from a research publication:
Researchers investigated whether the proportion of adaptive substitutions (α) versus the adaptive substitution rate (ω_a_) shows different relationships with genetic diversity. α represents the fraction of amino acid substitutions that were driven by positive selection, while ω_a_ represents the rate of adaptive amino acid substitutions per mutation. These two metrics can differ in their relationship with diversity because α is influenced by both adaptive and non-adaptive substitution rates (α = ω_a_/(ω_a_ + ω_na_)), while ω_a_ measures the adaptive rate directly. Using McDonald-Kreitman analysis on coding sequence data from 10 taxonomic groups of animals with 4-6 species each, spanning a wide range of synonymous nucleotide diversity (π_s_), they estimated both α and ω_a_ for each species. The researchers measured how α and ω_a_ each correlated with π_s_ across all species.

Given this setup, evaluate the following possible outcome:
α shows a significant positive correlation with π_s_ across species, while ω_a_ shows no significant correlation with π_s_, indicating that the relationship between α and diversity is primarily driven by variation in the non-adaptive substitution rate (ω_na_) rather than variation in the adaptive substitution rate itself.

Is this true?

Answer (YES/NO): NO